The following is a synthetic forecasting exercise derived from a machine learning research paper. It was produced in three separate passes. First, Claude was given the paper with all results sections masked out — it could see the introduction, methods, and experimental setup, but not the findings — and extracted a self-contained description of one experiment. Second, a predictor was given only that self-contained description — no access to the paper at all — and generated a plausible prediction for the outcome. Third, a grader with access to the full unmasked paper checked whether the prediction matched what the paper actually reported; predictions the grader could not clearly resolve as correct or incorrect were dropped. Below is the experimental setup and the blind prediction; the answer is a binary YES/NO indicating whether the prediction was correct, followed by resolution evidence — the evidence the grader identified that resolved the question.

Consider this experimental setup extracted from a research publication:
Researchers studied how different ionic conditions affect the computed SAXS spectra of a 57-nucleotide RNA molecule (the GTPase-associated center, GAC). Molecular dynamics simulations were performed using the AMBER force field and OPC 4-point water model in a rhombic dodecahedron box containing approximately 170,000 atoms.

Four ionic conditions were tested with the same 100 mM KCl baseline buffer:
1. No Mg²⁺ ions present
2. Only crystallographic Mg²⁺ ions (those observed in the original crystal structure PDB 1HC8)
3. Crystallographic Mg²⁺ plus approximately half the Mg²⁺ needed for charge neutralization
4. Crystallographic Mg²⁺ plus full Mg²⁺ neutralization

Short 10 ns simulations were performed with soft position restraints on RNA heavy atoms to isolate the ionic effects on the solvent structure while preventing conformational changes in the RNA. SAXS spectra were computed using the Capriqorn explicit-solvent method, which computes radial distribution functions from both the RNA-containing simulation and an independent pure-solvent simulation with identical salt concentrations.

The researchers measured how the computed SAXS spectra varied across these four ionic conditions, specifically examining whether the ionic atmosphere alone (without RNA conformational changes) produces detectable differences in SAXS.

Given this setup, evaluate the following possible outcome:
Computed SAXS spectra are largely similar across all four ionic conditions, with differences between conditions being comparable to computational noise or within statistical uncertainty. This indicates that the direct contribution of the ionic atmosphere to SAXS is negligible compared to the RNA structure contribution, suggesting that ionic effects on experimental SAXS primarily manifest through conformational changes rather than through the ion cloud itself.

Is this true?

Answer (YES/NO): YES